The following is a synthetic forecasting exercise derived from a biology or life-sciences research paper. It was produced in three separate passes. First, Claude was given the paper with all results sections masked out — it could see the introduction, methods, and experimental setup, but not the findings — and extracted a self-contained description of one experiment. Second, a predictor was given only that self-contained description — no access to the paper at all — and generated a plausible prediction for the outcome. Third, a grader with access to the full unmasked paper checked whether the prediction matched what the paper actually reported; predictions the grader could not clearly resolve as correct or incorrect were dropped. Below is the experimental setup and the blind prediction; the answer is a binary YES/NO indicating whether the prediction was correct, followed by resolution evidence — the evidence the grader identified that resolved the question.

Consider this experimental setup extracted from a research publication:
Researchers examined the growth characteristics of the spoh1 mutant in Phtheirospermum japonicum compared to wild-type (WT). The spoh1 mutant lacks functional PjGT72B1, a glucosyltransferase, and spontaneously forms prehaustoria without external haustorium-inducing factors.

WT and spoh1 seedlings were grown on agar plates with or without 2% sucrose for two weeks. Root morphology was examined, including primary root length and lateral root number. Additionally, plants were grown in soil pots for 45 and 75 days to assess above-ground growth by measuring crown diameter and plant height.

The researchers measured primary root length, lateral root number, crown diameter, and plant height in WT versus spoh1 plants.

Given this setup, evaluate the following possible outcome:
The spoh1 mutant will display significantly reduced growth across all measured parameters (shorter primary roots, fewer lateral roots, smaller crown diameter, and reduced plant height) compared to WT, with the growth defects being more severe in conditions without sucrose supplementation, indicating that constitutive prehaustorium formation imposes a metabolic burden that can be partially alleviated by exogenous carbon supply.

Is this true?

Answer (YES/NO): NO